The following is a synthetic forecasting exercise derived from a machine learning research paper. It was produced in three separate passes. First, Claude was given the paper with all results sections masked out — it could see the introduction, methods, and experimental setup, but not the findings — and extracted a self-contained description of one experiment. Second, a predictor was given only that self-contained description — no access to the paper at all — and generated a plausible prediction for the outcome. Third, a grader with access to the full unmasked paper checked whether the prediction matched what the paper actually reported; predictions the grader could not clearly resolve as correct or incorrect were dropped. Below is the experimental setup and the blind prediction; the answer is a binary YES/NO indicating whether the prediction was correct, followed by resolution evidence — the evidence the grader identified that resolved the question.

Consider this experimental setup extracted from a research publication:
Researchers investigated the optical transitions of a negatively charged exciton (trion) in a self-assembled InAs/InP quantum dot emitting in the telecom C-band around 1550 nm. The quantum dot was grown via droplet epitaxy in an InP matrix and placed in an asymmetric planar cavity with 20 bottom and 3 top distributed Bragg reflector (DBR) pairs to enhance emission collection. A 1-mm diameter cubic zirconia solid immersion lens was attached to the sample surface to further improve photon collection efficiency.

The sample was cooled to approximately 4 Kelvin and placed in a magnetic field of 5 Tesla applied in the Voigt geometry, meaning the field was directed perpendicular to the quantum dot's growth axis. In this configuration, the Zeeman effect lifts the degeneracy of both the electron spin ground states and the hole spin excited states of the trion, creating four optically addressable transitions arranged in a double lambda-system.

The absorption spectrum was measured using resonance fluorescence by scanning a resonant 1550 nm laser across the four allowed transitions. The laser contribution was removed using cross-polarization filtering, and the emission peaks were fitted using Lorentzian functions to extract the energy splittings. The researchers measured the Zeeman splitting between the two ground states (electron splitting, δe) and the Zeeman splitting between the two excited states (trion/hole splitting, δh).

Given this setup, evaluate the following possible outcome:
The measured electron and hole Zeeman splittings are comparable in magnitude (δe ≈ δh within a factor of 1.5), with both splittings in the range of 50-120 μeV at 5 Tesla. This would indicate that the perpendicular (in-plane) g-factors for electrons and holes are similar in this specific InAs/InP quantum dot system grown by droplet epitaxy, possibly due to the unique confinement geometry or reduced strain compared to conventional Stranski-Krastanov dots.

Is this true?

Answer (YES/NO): NO